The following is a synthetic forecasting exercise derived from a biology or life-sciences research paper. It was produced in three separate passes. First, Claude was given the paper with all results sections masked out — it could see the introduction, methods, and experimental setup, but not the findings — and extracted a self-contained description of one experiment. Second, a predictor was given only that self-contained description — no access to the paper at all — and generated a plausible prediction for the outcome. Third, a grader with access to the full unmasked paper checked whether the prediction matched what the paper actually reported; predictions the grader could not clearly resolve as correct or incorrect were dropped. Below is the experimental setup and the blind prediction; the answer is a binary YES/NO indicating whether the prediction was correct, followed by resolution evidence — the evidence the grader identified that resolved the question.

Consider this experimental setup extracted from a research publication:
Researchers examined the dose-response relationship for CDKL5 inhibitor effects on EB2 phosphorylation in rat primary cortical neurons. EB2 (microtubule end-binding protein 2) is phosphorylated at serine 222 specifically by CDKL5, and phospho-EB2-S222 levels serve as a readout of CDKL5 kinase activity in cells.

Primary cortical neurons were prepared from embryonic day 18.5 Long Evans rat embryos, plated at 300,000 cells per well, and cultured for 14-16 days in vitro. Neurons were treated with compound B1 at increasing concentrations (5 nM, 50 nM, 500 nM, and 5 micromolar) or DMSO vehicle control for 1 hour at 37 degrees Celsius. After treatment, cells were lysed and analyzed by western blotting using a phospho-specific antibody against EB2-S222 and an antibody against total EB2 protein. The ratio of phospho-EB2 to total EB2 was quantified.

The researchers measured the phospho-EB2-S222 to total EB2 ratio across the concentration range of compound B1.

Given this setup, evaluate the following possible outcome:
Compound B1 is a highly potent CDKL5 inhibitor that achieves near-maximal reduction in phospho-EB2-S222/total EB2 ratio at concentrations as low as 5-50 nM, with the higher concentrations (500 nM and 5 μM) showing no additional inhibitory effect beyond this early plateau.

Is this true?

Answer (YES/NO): NO